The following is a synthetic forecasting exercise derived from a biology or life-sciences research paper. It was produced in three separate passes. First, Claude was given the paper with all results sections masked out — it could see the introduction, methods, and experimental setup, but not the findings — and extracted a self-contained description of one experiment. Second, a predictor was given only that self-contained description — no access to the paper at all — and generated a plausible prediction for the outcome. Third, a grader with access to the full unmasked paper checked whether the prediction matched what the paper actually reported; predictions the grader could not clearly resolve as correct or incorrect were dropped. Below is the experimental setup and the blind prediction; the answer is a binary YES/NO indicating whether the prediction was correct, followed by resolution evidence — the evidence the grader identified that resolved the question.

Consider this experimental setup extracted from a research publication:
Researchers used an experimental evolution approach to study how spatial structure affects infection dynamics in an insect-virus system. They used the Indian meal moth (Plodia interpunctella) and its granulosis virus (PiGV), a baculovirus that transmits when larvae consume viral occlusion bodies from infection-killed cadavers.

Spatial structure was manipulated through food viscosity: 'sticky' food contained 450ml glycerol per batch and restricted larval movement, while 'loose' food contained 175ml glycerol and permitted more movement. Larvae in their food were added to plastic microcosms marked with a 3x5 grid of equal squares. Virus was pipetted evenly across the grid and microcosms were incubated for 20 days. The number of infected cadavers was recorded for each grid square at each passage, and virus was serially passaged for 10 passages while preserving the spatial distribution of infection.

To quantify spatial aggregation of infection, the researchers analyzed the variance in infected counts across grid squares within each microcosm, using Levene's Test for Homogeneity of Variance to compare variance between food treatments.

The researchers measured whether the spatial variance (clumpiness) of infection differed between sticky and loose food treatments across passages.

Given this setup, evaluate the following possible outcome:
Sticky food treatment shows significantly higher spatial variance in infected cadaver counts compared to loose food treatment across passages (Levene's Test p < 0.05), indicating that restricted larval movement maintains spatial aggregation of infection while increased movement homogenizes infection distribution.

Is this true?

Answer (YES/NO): YES